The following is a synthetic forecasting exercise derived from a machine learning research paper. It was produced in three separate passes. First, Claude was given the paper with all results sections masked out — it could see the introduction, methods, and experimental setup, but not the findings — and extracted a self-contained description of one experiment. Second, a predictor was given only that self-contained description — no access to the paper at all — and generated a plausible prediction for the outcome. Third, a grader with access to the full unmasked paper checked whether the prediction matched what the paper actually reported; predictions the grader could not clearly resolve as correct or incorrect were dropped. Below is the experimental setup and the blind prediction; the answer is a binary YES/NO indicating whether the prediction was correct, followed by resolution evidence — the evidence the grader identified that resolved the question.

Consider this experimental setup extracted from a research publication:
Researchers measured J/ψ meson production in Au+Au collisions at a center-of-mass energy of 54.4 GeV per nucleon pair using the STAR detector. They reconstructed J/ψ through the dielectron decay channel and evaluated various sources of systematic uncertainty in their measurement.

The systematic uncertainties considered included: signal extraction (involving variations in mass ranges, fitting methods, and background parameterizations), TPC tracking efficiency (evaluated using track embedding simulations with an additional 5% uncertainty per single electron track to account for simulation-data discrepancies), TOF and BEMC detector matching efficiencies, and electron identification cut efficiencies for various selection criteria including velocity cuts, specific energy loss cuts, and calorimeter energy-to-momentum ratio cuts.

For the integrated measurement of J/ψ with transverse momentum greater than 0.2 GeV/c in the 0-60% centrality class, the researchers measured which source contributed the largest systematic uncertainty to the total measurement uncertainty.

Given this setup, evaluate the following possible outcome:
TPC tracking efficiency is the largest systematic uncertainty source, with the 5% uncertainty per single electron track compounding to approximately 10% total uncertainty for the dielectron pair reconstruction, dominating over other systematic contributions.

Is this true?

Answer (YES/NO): YES